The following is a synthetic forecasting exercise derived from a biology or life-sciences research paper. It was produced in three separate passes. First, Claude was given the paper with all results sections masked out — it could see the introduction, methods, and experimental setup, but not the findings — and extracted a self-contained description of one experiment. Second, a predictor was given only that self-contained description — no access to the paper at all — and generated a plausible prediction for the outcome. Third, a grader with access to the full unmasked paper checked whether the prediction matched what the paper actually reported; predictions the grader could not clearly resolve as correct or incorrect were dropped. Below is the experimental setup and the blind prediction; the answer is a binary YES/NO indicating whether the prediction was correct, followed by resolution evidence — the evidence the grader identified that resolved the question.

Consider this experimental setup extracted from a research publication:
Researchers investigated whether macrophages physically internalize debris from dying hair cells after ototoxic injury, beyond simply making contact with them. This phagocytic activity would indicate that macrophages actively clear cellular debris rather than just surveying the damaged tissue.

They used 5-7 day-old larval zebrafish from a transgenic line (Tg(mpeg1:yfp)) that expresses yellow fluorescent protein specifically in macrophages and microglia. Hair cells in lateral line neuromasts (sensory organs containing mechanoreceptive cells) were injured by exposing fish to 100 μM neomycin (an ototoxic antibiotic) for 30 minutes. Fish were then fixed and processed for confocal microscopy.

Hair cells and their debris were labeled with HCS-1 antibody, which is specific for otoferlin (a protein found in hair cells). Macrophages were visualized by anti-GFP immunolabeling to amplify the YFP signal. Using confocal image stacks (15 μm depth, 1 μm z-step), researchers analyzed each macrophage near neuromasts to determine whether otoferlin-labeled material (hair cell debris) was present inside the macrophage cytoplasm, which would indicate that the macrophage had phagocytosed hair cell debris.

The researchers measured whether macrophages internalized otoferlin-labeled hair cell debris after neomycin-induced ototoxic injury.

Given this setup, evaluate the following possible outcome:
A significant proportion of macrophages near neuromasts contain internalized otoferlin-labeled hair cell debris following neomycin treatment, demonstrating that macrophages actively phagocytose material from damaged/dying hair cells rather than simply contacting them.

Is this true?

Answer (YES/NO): YES